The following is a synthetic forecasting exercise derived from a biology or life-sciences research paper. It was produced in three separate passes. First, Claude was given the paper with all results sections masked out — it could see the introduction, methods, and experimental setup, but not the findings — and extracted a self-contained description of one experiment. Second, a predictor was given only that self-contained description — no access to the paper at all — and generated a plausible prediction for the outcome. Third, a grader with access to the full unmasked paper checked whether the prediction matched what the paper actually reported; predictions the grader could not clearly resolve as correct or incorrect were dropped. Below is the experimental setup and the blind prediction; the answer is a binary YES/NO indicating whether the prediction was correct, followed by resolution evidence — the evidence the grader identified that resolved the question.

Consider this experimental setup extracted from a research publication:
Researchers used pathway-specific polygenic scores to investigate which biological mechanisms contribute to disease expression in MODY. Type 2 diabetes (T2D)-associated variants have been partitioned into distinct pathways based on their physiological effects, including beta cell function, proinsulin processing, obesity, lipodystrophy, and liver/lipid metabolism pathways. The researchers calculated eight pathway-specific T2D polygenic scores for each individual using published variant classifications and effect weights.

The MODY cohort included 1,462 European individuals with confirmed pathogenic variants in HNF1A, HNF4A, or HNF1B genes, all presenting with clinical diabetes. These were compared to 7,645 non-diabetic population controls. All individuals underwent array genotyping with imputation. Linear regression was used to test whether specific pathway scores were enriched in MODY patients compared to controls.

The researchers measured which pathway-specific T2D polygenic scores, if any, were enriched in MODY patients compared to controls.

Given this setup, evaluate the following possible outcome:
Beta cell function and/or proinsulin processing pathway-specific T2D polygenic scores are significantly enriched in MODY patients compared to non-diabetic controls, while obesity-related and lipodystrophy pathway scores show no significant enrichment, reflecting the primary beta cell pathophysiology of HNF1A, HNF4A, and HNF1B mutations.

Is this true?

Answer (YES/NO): NO